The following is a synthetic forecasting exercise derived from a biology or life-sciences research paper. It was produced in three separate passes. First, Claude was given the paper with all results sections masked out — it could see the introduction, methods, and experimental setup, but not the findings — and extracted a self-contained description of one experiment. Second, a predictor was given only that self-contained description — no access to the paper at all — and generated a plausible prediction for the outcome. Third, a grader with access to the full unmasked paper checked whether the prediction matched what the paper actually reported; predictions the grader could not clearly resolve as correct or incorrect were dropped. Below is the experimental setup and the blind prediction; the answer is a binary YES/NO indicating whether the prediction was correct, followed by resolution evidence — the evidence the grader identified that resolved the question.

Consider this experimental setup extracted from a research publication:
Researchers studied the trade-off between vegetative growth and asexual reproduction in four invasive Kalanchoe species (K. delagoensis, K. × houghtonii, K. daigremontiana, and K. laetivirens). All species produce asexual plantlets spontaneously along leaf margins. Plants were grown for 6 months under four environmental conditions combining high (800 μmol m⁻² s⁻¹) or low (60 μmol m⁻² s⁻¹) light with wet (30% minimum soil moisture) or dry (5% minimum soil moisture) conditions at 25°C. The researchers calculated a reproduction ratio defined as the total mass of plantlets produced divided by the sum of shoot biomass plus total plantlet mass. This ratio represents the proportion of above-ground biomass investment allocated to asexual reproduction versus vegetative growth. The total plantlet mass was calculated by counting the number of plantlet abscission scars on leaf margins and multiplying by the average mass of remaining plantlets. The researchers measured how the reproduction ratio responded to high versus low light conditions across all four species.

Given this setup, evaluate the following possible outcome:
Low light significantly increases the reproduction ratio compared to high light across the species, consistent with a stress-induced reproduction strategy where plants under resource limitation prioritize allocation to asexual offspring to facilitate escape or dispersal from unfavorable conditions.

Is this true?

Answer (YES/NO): NO